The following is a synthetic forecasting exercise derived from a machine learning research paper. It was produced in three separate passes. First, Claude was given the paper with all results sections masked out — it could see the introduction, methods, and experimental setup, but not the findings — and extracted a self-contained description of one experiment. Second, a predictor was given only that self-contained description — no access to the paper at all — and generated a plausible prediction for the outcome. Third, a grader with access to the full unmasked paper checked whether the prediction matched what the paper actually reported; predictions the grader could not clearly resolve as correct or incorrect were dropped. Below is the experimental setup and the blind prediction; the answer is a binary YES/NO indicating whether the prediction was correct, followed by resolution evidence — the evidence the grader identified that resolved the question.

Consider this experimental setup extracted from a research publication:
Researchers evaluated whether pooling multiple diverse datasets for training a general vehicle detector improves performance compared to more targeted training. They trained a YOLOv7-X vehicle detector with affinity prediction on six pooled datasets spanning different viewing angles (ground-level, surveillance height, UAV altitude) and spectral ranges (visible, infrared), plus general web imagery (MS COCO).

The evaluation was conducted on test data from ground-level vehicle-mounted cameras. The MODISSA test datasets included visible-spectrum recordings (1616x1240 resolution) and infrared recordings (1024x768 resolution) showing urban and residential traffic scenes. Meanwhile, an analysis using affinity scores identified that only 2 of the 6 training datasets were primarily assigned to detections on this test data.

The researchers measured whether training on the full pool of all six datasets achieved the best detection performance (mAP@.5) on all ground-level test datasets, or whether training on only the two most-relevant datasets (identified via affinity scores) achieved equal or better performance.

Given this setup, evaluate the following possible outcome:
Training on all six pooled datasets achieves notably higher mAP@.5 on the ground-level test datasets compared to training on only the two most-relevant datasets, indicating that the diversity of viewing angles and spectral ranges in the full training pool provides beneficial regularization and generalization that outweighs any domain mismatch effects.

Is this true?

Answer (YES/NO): NO